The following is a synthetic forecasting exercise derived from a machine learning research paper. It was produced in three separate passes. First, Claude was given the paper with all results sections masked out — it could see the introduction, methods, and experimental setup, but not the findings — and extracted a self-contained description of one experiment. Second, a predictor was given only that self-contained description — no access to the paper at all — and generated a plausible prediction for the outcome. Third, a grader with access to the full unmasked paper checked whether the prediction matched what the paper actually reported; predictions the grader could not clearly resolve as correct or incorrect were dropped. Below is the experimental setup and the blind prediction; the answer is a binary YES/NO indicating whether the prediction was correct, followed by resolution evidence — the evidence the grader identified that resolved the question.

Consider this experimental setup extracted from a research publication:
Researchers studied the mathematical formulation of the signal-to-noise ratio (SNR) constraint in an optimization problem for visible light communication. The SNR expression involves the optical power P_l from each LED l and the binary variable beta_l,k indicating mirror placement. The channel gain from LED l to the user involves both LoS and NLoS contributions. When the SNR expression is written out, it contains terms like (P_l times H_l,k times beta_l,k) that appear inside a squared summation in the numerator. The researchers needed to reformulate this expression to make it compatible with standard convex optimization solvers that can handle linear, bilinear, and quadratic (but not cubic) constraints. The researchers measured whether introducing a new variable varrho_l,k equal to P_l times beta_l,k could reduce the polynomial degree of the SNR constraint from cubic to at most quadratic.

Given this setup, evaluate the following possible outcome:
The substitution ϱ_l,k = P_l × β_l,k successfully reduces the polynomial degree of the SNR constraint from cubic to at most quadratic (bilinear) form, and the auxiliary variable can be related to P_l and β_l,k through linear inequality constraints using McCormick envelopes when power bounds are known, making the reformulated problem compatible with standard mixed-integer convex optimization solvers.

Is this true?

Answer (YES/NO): NO